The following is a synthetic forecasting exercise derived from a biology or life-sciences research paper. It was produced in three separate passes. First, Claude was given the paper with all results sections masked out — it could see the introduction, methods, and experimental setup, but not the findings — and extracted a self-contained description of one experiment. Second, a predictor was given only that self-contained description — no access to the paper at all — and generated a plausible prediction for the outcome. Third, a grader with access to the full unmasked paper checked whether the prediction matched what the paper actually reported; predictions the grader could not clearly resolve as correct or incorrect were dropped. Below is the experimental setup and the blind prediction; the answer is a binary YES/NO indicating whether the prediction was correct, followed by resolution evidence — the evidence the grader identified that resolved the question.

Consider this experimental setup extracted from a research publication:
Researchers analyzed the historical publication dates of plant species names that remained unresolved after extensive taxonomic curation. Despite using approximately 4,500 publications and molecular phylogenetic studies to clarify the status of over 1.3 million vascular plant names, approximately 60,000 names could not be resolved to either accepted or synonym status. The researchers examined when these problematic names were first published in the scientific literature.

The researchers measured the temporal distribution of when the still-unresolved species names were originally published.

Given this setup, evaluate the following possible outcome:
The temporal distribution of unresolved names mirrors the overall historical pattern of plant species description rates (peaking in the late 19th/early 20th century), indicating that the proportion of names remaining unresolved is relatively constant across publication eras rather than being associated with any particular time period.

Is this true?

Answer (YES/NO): NO